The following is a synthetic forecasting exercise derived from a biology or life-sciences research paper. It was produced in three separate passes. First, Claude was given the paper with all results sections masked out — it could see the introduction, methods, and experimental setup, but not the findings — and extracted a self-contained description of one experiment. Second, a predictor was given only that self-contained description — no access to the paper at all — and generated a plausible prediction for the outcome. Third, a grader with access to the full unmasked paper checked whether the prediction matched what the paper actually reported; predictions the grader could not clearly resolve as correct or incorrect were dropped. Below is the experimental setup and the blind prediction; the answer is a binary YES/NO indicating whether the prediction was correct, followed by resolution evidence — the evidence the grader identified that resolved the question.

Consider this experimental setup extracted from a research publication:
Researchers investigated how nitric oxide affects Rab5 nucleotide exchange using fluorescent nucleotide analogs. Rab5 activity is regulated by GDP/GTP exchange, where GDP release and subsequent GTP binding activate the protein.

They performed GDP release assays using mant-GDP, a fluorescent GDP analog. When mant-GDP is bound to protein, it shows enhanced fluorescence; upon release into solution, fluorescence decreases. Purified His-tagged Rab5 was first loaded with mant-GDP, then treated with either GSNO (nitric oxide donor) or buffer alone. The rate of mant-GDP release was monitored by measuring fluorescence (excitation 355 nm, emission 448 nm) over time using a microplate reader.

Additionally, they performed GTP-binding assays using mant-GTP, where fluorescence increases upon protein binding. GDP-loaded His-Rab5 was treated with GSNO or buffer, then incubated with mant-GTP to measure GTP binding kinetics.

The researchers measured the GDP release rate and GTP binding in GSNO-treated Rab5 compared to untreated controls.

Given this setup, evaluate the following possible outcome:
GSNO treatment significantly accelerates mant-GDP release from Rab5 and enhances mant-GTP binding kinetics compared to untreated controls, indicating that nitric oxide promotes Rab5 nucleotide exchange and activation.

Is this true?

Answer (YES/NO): YES